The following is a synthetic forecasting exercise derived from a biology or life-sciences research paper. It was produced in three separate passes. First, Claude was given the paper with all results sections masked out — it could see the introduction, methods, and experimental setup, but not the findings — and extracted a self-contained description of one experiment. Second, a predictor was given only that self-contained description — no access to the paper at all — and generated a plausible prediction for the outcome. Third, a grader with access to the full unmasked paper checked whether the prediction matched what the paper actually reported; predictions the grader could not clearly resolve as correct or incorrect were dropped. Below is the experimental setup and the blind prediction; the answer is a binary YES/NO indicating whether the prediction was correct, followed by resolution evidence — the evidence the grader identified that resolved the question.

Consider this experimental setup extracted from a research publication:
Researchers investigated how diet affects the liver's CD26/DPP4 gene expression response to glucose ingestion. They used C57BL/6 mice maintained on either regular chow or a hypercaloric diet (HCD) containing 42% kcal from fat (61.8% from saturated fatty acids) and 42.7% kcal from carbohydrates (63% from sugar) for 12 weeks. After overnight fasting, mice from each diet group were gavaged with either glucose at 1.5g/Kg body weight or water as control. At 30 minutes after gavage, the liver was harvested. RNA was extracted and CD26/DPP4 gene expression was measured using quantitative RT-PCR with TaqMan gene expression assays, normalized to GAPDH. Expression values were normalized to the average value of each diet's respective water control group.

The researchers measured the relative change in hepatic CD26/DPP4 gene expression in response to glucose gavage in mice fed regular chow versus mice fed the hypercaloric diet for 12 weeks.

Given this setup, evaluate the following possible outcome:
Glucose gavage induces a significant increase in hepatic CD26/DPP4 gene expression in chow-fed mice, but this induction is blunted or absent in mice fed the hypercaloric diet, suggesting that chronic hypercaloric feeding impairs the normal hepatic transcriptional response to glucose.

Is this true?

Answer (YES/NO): NO